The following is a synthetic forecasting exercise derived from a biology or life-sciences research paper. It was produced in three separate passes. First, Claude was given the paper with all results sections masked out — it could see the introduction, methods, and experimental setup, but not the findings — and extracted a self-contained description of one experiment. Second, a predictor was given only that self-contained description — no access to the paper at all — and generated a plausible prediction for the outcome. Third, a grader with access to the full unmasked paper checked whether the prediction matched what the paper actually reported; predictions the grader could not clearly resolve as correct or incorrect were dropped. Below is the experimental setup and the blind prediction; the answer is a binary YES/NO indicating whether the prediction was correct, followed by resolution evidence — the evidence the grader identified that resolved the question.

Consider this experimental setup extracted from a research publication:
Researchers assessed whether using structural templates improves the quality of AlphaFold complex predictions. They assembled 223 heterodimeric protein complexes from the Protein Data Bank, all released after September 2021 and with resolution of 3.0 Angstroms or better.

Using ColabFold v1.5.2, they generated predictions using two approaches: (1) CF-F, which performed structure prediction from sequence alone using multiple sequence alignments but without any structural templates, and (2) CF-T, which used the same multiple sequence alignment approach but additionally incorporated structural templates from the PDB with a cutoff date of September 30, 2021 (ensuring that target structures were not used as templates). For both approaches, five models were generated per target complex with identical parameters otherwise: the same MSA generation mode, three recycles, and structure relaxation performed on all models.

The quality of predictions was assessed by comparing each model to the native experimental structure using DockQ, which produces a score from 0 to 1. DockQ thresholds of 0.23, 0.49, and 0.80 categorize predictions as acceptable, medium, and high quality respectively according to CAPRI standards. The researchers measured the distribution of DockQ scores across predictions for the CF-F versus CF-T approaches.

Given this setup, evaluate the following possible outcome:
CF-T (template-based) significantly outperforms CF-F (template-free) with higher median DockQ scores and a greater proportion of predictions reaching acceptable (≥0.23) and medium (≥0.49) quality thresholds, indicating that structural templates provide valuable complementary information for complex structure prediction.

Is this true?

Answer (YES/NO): NO